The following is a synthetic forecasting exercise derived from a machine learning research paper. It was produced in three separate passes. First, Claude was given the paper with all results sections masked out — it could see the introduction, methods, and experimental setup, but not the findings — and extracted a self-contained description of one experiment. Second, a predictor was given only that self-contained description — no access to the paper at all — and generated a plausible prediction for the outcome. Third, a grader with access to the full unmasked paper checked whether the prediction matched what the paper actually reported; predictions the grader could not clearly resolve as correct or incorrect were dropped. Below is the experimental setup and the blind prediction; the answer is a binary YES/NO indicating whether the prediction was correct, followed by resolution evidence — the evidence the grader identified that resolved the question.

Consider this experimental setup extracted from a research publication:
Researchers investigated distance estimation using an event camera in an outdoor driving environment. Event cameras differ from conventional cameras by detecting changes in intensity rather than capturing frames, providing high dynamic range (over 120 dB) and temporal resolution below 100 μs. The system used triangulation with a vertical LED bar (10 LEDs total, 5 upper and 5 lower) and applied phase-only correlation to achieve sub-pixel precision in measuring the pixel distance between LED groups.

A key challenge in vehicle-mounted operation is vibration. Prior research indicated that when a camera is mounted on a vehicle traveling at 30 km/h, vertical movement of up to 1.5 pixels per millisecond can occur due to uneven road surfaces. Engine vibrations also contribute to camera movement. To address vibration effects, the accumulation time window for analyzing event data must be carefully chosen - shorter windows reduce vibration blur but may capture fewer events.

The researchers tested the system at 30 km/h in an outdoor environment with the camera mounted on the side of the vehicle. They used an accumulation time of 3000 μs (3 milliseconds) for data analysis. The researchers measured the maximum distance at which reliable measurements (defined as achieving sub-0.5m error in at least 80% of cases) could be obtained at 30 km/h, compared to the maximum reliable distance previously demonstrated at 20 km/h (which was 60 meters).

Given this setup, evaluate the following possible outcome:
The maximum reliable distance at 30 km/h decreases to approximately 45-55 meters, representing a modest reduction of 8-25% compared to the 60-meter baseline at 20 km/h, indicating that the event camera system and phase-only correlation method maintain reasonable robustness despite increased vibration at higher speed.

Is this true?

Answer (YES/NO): YES